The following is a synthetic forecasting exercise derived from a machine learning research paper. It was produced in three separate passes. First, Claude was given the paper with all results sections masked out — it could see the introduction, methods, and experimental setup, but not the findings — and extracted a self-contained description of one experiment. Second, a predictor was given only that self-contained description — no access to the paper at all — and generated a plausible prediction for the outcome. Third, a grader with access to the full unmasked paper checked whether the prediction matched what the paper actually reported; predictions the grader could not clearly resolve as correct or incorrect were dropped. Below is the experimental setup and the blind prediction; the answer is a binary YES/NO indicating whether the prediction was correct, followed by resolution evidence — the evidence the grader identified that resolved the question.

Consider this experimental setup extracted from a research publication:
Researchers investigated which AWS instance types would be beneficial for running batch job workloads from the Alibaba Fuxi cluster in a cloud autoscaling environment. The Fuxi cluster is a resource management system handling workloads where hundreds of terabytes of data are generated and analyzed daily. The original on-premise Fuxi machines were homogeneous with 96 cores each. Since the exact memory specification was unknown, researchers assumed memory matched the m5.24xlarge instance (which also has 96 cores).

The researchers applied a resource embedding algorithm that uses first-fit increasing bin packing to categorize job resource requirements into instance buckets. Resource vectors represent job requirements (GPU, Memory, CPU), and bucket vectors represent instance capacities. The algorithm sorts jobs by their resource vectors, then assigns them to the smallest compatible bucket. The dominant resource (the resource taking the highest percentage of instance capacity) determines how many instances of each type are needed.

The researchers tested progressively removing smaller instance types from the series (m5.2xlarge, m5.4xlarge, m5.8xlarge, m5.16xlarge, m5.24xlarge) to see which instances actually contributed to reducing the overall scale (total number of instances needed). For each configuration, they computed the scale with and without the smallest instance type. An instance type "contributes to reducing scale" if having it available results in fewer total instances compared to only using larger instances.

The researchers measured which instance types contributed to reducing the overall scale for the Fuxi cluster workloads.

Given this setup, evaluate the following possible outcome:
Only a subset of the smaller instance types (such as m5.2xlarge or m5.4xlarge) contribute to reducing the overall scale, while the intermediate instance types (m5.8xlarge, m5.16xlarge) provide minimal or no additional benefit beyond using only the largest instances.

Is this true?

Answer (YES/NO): NO